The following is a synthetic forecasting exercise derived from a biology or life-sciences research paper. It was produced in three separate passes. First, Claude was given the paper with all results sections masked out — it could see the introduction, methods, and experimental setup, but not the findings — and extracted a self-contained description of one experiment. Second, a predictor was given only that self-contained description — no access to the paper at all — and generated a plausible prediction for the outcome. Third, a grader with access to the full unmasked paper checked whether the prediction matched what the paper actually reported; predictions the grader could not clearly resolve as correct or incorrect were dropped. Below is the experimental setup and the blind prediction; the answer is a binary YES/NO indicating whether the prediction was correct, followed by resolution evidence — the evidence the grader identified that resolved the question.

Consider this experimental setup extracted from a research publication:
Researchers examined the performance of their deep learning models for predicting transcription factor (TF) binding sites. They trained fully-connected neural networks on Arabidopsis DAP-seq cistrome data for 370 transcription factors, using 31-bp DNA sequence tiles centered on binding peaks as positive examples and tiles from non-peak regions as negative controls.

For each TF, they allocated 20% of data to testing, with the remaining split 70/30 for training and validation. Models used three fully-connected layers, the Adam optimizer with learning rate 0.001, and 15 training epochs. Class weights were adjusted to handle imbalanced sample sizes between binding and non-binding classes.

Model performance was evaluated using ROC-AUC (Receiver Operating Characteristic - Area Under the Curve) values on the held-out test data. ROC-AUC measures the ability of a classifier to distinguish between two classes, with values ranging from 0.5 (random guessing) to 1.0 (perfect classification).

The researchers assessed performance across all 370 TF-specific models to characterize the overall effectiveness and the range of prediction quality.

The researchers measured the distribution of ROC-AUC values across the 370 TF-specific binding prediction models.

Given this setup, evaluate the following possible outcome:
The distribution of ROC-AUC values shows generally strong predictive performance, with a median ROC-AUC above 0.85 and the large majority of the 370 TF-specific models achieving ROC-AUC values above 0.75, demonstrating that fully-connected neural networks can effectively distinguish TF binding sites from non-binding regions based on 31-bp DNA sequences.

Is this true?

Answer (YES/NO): YES